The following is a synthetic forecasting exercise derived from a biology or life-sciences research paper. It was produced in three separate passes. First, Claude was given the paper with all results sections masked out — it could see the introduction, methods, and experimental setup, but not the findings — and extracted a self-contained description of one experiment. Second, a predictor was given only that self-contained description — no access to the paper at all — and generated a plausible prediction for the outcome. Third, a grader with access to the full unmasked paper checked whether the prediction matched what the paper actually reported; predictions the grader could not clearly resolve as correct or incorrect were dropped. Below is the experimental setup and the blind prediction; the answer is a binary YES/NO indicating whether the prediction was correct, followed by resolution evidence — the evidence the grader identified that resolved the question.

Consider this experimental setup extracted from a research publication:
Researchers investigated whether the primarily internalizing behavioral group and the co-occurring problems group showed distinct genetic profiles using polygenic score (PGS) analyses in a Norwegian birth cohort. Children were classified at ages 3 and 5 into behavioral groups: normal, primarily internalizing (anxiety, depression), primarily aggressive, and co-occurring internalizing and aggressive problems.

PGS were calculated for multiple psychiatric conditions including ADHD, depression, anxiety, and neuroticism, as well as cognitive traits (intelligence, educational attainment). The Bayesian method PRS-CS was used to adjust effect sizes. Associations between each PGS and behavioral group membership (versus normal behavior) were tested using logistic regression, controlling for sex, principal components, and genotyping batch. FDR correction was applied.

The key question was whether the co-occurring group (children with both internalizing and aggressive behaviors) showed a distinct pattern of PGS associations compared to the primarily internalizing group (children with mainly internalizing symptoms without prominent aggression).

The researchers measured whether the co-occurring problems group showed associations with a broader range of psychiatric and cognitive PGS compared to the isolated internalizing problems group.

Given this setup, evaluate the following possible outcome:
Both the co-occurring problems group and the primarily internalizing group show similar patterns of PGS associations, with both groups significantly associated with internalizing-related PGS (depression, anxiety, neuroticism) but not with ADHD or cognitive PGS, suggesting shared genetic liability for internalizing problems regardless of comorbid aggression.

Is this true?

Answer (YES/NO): NO